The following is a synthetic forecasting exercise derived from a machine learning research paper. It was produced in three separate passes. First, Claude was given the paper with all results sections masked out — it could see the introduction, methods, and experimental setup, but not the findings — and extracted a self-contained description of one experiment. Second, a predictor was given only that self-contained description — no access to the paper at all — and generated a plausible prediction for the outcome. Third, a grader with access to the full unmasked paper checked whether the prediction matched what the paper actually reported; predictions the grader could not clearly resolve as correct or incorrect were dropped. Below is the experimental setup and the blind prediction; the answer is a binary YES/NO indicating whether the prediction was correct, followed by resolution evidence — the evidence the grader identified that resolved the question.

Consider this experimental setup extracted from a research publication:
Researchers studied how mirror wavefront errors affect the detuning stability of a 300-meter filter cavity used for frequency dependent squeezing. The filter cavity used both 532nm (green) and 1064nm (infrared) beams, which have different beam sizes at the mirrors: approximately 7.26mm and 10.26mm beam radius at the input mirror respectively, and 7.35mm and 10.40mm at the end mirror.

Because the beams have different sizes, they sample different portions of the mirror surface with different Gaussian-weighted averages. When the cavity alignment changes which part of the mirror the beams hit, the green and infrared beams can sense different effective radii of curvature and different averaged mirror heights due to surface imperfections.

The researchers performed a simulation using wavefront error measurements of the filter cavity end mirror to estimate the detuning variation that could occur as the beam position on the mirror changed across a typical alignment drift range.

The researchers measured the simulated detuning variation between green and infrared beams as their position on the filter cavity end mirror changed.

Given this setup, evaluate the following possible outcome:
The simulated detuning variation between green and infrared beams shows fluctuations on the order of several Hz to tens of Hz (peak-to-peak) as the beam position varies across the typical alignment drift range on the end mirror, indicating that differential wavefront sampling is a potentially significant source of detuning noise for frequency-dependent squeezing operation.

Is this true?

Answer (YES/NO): NO